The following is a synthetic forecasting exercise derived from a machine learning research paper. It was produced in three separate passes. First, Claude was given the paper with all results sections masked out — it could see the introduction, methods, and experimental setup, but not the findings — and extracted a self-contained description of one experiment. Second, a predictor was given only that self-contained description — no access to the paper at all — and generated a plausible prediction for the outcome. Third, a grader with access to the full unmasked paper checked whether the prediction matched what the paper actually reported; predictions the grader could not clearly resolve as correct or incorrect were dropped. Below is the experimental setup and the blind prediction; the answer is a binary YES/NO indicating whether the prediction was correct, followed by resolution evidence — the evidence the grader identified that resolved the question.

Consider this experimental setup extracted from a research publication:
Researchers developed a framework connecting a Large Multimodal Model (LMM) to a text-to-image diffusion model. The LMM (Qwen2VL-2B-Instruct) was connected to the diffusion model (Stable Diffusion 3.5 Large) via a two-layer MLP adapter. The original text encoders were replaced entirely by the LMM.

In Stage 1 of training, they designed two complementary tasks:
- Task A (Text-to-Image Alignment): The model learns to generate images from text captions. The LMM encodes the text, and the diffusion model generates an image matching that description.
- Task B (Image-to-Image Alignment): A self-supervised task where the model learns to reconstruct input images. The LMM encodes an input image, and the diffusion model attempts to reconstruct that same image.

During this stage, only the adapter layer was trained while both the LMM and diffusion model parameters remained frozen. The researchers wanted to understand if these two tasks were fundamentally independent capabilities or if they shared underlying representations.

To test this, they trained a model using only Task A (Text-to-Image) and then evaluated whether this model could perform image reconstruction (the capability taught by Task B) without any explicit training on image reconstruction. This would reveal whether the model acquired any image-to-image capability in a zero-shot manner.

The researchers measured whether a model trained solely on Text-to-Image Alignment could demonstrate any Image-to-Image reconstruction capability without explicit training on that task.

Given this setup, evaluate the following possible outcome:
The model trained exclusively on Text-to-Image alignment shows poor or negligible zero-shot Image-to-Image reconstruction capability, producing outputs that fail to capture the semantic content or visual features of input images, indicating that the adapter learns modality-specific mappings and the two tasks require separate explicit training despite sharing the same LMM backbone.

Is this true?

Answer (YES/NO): NO